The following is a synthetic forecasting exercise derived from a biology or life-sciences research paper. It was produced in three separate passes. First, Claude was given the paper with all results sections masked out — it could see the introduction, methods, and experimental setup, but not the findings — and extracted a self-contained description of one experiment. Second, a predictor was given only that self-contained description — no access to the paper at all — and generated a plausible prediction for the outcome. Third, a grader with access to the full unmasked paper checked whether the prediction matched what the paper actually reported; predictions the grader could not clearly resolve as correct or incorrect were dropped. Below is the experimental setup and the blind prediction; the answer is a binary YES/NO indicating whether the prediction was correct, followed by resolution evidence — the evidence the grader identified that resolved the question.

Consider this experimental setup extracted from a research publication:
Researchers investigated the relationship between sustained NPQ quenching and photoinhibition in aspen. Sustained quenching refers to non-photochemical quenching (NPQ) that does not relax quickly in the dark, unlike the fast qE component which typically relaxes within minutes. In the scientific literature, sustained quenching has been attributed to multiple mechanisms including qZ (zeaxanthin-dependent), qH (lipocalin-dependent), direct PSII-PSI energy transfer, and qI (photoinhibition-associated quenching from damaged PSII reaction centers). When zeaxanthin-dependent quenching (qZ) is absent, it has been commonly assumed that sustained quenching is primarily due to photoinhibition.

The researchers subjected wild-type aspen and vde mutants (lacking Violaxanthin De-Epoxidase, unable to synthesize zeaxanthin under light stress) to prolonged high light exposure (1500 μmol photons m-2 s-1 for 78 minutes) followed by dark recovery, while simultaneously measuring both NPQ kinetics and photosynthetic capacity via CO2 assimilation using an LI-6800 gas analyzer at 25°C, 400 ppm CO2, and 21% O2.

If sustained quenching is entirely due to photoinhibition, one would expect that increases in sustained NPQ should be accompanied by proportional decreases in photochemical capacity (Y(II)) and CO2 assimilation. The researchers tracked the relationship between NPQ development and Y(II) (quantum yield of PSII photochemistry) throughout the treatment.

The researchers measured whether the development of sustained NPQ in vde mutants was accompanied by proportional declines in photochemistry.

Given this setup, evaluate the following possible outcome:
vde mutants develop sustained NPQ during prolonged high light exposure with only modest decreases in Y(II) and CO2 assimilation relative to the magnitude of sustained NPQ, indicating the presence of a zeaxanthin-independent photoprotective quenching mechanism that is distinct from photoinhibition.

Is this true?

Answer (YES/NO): YES